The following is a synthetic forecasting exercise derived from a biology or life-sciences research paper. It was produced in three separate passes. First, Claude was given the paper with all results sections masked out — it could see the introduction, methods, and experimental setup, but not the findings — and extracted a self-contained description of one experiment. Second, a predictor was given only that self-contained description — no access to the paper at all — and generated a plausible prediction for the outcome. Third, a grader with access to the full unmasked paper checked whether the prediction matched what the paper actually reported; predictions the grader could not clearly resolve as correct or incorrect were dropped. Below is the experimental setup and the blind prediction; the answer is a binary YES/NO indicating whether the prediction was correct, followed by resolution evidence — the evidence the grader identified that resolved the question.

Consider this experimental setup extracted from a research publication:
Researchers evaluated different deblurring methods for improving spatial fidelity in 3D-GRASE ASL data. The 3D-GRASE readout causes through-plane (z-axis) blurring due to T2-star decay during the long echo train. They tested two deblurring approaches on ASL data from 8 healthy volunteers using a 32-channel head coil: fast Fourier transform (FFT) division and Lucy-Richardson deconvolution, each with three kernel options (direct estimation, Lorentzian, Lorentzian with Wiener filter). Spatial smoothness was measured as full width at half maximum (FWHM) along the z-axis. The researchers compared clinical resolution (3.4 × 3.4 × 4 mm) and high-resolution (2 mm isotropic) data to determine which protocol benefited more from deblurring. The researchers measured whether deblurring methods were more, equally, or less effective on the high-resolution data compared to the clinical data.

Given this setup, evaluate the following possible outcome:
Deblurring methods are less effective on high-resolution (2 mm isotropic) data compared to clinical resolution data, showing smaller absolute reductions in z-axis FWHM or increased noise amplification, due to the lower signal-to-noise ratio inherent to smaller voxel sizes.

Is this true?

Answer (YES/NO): NO